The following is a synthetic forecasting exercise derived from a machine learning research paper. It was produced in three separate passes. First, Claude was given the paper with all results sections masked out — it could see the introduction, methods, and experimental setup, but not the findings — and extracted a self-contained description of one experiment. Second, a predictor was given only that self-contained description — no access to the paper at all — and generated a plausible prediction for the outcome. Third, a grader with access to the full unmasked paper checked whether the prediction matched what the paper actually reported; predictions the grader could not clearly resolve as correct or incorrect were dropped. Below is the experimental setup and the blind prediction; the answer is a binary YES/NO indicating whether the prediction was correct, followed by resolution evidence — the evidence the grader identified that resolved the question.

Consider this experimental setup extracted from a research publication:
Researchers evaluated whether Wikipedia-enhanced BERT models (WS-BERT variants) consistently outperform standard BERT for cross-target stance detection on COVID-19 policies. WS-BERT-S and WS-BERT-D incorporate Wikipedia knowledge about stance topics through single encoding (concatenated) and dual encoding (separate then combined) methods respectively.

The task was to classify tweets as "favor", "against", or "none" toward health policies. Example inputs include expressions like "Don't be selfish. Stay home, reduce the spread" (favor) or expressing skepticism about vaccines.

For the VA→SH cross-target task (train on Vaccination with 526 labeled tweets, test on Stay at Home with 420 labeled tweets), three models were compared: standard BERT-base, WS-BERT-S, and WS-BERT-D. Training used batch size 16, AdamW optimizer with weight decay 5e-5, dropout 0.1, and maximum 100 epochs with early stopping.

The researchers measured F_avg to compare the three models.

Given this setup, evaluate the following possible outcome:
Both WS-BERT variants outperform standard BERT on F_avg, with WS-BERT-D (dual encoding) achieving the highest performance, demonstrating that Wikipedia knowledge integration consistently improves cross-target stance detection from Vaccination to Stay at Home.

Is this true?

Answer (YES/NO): NO